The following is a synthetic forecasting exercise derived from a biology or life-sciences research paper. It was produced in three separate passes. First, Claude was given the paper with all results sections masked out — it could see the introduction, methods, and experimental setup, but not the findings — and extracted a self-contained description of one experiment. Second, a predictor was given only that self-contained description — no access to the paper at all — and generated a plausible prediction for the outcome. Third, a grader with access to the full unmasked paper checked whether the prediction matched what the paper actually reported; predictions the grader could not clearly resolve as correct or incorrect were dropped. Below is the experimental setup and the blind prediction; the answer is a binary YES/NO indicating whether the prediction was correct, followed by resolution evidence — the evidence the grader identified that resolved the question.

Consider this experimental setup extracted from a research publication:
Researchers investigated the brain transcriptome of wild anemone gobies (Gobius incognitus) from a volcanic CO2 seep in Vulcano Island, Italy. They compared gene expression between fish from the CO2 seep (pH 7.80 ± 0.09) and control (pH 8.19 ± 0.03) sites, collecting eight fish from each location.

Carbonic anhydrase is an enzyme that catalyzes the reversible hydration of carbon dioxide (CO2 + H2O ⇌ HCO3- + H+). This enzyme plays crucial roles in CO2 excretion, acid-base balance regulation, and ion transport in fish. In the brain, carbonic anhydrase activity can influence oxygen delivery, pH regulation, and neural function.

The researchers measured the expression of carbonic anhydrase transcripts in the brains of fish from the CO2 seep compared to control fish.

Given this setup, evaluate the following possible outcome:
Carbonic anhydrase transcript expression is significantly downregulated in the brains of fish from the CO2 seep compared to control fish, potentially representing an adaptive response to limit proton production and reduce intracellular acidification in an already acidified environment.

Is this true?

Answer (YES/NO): NO